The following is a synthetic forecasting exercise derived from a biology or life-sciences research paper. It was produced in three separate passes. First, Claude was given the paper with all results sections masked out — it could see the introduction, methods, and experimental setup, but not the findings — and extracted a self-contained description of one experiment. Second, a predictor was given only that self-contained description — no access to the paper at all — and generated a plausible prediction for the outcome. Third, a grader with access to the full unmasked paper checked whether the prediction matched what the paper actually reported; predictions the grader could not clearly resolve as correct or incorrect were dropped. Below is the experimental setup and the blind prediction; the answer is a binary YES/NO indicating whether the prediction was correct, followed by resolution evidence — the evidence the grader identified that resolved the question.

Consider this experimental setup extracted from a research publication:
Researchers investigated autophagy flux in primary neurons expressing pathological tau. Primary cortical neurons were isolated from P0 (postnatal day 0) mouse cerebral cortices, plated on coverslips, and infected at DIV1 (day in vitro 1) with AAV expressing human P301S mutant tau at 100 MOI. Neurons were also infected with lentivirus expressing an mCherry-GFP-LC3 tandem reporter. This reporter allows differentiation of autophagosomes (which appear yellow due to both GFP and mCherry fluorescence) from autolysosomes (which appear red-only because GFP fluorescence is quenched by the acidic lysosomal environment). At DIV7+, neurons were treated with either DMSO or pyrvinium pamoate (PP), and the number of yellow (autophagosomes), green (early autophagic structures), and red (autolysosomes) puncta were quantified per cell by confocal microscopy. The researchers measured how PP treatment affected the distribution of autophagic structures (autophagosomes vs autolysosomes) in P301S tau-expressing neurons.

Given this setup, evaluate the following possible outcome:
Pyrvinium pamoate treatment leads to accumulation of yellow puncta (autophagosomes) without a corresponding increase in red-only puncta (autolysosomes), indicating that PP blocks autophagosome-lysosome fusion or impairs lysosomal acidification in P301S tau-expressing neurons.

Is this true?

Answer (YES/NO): NO